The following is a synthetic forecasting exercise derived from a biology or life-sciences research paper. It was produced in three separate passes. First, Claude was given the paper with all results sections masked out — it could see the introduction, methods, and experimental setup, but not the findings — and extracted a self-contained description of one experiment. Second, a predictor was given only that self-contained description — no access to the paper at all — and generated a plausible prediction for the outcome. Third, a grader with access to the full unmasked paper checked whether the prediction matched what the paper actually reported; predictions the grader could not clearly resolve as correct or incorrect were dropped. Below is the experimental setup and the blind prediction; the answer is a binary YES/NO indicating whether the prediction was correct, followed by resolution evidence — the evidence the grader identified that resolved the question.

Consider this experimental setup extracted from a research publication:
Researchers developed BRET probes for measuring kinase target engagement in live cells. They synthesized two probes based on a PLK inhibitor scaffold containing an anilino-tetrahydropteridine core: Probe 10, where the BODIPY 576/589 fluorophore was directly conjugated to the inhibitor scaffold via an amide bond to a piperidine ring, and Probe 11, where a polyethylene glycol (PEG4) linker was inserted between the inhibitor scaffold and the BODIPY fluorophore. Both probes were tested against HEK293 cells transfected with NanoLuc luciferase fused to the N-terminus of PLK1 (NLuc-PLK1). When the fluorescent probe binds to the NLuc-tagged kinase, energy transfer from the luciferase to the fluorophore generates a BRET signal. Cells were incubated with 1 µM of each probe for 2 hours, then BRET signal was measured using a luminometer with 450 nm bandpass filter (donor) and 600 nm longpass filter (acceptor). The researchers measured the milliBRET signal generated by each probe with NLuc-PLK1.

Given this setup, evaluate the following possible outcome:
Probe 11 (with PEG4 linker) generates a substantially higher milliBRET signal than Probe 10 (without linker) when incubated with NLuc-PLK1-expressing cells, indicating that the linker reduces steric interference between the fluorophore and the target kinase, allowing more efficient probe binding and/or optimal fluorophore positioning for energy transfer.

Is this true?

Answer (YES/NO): YES